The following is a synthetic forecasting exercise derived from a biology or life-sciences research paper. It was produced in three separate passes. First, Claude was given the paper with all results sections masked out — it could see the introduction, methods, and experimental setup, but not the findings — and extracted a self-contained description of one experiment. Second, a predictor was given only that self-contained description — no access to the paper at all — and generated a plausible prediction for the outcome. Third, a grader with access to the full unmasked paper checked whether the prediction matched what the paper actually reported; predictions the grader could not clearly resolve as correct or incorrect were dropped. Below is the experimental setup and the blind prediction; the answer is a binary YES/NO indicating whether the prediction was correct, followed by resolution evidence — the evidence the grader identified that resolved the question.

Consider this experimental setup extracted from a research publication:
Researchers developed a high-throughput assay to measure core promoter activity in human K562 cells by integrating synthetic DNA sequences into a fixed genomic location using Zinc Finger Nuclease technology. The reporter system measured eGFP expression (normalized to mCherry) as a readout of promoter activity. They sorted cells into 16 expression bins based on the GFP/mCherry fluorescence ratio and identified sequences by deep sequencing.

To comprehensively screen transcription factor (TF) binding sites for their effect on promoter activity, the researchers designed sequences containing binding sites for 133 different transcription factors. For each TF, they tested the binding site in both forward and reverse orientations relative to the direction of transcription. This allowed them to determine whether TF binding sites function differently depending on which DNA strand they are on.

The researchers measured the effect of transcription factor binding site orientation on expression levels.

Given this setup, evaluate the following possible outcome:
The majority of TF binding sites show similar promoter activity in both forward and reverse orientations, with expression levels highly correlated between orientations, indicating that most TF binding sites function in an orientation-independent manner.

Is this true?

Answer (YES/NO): YES